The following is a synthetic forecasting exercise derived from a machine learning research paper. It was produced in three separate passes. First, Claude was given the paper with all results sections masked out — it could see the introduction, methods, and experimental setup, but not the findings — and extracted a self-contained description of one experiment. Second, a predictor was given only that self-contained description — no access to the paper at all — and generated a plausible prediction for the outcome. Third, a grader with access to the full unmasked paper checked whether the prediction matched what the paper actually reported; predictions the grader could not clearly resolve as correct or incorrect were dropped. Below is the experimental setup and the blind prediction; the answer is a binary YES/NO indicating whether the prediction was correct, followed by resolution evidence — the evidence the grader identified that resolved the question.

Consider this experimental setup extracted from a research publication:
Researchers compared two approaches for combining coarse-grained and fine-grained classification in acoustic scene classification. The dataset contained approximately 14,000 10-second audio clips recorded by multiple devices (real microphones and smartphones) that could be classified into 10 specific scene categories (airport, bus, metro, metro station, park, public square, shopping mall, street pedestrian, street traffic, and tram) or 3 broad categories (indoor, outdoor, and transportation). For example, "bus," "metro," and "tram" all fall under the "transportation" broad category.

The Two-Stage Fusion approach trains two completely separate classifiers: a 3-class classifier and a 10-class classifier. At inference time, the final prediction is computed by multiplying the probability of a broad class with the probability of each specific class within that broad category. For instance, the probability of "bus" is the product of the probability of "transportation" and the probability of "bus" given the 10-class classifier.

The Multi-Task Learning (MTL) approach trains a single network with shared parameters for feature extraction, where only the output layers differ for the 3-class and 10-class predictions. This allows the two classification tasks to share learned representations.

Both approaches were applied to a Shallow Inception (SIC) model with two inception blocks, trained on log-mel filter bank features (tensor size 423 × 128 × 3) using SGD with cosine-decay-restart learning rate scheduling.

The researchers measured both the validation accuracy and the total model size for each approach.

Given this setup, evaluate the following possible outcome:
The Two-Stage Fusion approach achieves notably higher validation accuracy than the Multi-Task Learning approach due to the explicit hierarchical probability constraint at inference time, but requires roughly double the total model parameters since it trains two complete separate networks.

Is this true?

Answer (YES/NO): NO